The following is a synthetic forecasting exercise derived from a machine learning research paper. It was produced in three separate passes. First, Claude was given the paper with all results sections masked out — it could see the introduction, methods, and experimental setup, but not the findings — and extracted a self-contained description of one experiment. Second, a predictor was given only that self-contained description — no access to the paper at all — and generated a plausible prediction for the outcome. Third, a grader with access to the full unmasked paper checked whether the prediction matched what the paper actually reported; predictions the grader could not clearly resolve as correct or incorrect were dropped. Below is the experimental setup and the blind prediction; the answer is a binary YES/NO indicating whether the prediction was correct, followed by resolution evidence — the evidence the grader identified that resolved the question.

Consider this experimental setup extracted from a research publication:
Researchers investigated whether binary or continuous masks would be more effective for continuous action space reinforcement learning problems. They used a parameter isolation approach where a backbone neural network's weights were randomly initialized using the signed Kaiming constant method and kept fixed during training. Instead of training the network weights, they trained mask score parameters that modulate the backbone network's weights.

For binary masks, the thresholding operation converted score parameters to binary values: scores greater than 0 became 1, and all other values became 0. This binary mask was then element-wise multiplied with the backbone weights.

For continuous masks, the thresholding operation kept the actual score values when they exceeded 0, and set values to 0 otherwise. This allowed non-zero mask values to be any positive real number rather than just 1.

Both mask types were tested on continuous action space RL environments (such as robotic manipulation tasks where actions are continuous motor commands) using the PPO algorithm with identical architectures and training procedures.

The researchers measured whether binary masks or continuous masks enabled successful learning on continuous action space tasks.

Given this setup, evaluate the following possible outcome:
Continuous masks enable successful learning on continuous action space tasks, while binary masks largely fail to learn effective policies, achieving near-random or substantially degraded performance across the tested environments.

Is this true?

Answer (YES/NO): YES